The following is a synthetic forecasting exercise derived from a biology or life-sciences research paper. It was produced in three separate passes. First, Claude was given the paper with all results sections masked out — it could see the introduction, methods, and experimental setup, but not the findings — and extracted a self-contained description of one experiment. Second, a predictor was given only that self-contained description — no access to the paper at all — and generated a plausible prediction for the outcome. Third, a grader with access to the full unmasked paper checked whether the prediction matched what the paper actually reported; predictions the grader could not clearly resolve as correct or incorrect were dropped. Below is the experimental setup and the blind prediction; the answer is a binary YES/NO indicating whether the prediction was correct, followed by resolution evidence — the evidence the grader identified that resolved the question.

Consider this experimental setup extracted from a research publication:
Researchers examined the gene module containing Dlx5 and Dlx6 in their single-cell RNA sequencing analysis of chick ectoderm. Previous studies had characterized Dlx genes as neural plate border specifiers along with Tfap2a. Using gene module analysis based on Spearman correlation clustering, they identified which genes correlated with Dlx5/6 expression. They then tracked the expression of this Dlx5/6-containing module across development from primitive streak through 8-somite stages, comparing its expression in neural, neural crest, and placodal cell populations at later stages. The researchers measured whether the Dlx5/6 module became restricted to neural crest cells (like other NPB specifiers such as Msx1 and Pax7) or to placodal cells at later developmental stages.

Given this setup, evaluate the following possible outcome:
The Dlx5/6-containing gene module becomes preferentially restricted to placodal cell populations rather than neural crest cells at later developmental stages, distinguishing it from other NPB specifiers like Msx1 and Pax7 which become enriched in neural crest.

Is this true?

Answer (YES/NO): YES